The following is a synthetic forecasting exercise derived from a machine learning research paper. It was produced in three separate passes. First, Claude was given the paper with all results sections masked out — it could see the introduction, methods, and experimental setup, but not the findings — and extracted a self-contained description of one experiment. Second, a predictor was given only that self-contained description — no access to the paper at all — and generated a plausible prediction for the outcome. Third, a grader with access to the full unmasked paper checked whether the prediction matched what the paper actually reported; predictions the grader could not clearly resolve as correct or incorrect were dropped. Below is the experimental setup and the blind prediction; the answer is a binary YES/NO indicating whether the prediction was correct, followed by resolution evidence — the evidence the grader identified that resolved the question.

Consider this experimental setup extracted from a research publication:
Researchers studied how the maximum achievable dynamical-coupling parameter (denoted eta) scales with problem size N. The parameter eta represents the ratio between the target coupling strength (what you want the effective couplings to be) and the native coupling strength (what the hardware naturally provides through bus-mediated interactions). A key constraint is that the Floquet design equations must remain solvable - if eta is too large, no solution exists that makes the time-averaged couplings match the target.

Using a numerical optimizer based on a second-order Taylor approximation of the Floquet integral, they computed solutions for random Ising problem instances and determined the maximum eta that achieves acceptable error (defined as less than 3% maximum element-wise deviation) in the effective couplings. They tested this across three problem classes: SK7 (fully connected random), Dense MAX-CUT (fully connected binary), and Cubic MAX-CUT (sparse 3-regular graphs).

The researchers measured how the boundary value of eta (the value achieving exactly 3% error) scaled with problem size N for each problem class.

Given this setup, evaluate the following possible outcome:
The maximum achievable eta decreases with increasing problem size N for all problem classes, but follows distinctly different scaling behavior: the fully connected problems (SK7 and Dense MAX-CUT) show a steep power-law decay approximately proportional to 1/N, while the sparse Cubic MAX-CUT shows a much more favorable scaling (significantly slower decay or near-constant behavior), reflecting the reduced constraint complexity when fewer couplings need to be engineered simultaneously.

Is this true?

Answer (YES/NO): NO